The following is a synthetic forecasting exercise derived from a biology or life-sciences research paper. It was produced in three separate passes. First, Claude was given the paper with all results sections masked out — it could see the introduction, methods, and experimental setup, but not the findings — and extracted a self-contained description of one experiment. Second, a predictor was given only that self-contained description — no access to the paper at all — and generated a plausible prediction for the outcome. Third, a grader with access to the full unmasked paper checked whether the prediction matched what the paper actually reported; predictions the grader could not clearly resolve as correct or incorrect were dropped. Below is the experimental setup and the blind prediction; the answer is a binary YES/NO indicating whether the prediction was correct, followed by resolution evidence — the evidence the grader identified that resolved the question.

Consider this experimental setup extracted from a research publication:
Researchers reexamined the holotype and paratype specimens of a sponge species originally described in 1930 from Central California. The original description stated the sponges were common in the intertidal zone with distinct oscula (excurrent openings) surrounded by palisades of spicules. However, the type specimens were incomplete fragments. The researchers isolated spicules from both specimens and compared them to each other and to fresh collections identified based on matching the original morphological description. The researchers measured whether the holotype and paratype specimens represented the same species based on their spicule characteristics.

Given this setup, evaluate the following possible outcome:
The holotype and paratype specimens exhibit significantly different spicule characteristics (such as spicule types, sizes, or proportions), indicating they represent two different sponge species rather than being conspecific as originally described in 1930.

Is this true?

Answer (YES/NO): YES